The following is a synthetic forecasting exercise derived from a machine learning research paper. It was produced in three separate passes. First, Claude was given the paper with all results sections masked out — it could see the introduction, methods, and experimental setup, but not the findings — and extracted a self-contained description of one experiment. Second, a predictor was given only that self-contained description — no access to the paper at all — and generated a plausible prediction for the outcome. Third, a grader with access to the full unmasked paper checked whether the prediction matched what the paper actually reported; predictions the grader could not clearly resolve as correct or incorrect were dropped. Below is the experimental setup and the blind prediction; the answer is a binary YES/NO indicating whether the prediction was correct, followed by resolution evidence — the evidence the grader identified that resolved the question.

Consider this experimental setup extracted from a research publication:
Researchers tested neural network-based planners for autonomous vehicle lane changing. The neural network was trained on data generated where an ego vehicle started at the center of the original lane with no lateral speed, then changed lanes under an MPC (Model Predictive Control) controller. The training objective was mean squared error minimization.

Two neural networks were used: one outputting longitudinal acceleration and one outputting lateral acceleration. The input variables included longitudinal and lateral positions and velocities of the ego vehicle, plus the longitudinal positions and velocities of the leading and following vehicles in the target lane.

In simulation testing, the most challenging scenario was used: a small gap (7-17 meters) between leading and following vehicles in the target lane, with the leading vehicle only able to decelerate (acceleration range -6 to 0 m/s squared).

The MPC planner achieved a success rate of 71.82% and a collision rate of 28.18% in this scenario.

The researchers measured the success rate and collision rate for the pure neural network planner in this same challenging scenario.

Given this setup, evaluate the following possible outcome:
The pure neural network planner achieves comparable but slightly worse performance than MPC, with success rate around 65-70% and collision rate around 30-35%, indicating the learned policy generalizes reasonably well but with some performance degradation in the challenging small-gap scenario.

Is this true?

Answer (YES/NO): NO